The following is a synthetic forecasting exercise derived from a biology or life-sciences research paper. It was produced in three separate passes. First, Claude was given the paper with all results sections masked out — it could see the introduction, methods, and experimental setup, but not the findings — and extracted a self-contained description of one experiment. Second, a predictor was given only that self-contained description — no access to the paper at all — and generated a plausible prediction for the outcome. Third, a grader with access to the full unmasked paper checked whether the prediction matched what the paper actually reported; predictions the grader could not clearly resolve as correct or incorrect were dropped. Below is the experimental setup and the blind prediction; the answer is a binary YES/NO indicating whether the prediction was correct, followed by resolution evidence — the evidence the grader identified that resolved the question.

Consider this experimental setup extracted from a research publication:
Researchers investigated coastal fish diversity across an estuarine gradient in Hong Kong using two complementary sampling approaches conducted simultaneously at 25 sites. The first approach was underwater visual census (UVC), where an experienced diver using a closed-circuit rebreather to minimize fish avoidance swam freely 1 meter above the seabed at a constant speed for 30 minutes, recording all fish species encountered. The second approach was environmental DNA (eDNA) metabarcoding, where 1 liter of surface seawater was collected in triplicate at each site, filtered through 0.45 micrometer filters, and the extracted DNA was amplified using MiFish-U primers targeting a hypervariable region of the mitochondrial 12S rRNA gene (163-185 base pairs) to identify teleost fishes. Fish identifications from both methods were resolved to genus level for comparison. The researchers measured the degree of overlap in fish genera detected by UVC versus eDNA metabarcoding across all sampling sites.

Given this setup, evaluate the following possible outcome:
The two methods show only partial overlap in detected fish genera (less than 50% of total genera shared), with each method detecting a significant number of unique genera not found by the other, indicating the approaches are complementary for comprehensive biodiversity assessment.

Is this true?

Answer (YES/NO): YES